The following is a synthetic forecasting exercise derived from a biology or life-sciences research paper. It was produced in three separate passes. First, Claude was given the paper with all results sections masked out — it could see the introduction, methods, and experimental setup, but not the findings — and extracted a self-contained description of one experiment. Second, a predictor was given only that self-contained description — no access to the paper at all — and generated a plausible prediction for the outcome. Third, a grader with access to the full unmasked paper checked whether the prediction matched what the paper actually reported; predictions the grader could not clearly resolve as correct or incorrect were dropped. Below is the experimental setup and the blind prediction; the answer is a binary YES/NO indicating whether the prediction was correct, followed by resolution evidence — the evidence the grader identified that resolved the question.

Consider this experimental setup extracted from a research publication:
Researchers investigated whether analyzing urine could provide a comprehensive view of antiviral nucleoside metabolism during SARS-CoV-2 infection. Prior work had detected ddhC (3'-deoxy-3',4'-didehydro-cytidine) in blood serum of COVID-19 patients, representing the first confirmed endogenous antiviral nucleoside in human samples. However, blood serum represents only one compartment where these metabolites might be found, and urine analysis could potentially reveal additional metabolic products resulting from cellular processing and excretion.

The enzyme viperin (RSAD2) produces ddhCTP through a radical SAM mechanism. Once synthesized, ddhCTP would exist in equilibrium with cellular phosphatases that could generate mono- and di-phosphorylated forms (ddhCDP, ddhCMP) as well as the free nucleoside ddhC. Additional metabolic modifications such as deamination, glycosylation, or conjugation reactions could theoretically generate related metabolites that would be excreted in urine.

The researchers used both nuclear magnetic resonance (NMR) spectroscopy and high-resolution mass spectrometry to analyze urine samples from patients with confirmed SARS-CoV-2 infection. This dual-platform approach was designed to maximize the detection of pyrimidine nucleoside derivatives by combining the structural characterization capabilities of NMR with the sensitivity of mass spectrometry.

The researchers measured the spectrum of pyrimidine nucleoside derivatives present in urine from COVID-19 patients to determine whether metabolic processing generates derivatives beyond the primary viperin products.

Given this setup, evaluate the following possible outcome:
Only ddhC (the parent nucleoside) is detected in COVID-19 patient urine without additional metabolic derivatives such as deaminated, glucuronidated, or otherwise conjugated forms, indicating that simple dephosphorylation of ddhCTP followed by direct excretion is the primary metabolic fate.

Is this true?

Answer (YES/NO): NO